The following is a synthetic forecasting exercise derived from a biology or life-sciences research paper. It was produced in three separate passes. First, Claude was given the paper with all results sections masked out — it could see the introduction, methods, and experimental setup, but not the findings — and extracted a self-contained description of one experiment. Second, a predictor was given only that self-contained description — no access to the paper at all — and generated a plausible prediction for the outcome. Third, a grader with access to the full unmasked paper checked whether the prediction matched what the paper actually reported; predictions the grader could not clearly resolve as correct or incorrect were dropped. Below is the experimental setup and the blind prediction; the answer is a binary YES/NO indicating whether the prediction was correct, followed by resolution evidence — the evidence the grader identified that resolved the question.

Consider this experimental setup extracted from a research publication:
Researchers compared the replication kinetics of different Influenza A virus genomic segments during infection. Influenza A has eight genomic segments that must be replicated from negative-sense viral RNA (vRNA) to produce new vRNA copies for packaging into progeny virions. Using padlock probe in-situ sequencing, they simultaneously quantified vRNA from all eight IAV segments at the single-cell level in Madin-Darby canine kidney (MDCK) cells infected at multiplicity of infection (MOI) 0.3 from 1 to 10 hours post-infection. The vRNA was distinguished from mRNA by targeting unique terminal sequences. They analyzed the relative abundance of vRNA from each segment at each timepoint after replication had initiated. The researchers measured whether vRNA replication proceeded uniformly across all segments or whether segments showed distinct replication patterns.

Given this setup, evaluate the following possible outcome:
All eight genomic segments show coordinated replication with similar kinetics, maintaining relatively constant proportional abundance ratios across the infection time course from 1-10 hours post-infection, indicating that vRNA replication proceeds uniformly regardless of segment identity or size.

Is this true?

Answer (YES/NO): YES